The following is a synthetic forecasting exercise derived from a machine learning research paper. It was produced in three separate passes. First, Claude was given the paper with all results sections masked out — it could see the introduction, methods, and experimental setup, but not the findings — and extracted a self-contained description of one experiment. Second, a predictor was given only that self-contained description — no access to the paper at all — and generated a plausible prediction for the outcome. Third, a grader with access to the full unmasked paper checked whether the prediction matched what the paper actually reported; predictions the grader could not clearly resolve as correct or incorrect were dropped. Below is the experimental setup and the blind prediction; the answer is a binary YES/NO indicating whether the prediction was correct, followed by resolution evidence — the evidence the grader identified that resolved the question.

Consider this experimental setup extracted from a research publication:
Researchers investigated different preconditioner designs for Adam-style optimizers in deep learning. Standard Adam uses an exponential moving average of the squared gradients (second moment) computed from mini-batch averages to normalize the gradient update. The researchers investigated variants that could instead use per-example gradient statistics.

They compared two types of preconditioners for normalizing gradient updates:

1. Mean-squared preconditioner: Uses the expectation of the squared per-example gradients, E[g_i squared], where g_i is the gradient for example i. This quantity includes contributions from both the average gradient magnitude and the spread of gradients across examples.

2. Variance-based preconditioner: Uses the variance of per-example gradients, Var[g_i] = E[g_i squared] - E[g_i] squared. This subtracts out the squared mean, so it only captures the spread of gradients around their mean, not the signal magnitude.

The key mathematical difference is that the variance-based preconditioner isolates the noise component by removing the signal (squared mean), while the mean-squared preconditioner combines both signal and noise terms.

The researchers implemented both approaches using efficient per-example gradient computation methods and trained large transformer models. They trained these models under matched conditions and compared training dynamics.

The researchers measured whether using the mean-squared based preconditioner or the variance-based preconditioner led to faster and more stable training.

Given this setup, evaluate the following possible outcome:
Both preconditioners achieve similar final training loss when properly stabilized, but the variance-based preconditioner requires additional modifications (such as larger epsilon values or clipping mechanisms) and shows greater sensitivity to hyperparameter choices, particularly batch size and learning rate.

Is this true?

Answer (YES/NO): NO